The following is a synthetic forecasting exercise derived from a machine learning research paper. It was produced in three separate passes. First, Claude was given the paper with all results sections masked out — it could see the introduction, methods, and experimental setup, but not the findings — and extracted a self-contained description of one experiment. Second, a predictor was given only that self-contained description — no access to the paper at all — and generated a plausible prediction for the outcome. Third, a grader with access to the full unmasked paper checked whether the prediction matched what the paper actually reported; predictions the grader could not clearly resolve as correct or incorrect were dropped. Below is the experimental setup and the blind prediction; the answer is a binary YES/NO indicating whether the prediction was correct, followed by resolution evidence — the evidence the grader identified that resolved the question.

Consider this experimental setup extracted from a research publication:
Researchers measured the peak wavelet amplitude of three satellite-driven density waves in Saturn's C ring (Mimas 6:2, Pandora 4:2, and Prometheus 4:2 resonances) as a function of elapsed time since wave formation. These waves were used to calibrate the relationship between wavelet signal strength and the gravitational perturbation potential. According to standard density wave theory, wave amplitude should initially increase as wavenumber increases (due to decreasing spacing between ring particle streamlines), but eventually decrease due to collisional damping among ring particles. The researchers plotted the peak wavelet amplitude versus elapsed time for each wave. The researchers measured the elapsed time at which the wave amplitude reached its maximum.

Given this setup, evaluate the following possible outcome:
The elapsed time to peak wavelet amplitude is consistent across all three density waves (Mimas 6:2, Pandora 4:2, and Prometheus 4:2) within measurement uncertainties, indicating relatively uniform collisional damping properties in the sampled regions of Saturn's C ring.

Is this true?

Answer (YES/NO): YES